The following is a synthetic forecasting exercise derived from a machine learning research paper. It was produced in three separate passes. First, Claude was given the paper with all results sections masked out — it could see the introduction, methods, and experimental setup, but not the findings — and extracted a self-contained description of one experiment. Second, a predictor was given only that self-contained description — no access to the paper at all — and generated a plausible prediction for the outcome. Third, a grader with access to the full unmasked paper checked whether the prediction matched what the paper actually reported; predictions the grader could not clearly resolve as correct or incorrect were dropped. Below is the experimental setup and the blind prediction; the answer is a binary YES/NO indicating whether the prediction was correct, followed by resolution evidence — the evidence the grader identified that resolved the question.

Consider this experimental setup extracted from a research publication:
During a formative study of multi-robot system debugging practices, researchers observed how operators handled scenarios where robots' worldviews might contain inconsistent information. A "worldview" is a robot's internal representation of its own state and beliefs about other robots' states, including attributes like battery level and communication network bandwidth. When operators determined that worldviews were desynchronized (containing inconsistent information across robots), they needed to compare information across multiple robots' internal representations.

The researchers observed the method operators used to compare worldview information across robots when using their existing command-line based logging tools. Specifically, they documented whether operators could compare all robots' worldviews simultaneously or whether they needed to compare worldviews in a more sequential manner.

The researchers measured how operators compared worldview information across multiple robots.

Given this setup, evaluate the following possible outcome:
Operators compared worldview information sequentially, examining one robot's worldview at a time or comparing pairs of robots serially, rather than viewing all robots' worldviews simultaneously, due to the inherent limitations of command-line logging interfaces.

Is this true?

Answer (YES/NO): NO